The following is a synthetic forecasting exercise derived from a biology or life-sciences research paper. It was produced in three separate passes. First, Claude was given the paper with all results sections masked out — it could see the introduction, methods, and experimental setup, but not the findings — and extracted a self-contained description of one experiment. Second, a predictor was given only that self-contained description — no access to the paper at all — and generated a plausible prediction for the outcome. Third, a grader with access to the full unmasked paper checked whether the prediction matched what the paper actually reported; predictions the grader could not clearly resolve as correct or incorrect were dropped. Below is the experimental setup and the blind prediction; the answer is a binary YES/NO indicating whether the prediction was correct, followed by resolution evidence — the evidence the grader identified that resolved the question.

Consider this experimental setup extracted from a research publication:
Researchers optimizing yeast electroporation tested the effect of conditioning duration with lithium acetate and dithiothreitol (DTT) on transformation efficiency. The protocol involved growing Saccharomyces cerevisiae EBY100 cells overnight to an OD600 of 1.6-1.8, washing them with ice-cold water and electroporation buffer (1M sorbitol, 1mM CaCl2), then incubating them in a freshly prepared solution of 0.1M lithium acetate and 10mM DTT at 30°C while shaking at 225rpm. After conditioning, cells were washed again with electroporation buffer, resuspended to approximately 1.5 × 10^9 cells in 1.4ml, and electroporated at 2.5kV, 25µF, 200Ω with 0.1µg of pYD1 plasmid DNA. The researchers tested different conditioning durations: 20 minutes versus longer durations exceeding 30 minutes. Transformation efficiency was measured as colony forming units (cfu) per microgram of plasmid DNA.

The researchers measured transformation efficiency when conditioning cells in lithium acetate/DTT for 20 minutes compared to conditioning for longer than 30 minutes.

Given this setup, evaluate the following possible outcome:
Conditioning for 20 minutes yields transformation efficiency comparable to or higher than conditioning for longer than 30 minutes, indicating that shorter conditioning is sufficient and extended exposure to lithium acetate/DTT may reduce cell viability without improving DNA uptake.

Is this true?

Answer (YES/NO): YES